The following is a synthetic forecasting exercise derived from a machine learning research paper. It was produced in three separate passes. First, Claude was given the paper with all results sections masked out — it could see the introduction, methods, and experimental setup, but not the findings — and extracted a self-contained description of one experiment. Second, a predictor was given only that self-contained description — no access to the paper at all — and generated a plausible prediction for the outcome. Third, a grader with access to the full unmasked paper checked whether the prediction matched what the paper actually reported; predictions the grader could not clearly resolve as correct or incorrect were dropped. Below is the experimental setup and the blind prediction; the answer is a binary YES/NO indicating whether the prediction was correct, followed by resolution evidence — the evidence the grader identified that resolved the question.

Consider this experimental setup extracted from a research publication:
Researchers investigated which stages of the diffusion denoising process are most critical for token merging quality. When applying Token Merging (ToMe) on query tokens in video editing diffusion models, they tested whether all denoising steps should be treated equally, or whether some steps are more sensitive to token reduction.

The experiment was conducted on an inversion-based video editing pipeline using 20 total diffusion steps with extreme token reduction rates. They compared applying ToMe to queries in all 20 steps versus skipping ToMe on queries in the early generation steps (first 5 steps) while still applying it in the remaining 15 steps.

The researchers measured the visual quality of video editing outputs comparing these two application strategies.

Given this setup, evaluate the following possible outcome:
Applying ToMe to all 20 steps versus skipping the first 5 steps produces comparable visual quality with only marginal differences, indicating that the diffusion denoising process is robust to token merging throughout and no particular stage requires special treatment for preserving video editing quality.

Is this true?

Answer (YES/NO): NO